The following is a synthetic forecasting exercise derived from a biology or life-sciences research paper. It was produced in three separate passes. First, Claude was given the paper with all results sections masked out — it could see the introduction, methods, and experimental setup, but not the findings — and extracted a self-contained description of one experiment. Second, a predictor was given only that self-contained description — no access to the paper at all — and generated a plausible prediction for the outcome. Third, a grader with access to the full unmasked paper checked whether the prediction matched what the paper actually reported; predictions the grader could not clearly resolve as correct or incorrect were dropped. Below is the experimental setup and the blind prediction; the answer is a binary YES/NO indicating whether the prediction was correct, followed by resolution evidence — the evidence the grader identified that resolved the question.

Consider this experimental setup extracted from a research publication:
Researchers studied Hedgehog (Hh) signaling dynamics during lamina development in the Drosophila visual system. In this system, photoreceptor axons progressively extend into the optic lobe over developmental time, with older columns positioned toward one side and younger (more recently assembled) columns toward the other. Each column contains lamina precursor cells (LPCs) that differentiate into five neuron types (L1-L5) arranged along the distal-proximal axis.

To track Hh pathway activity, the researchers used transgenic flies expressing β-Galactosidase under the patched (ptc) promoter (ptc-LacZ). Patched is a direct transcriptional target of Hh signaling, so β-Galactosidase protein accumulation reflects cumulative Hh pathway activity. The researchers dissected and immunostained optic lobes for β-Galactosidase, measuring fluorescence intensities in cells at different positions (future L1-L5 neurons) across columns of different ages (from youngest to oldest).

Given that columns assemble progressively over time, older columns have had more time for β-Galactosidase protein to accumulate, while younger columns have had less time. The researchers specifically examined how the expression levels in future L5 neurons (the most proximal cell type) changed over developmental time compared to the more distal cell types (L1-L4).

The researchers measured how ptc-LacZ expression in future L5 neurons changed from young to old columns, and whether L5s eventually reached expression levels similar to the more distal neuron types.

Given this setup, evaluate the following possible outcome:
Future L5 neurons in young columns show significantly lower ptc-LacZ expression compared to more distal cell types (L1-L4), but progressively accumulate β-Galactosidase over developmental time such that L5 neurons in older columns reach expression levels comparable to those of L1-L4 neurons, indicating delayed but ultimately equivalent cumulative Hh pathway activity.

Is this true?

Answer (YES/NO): NO